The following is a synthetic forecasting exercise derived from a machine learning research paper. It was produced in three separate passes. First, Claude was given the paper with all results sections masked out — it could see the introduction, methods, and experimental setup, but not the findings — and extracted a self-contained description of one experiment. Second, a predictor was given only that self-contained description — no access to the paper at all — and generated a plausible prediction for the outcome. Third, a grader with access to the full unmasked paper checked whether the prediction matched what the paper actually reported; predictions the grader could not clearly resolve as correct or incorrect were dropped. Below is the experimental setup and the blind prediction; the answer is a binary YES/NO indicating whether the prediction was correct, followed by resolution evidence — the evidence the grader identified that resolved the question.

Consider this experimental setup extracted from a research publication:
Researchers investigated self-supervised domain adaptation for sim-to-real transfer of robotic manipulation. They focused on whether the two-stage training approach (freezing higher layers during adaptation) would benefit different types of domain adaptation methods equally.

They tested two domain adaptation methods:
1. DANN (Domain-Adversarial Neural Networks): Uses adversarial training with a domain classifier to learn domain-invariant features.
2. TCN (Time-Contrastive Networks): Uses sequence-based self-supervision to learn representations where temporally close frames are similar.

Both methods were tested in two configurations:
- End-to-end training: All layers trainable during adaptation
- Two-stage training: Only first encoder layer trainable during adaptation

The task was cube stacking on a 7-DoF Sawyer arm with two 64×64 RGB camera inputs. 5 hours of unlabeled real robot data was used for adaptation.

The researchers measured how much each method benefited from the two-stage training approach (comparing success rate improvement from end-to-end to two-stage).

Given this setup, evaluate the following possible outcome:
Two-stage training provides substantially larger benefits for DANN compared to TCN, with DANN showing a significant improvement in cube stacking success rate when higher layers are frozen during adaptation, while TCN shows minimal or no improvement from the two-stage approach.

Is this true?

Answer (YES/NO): NO